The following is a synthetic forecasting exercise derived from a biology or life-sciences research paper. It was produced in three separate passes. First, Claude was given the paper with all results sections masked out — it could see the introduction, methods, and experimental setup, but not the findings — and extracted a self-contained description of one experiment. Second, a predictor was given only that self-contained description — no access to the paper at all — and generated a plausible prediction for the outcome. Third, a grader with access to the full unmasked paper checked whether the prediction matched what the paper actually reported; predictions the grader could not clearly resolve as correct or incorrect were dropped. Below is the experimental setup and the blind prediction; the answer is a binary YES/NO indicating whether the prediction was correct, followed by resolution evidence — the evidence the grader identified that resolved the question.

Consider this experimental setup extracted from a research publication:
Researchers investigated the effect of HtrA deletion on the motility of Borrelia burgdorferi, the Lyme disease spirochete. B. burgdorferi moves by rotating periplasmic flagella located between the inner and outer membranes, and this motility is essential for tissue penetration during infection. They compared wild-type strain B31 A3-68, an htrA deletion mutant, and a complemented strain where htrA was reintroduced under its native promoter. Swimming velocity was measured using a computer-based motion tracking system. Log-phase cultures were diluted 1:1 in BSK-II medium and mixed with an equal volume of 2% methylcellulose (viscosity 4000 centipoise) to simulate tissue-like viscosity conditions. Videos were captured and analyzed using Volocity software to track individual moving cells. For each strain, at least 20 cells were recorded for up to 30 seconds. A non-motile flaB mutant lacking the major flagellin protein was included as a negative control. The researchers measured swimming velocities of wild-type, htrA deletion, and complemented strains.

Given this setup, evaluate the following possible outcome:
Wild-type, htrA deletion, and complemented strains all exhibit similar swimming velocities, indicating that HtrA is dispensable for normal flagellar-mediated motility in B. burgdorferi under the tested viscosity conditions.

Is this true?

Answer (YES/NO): NO